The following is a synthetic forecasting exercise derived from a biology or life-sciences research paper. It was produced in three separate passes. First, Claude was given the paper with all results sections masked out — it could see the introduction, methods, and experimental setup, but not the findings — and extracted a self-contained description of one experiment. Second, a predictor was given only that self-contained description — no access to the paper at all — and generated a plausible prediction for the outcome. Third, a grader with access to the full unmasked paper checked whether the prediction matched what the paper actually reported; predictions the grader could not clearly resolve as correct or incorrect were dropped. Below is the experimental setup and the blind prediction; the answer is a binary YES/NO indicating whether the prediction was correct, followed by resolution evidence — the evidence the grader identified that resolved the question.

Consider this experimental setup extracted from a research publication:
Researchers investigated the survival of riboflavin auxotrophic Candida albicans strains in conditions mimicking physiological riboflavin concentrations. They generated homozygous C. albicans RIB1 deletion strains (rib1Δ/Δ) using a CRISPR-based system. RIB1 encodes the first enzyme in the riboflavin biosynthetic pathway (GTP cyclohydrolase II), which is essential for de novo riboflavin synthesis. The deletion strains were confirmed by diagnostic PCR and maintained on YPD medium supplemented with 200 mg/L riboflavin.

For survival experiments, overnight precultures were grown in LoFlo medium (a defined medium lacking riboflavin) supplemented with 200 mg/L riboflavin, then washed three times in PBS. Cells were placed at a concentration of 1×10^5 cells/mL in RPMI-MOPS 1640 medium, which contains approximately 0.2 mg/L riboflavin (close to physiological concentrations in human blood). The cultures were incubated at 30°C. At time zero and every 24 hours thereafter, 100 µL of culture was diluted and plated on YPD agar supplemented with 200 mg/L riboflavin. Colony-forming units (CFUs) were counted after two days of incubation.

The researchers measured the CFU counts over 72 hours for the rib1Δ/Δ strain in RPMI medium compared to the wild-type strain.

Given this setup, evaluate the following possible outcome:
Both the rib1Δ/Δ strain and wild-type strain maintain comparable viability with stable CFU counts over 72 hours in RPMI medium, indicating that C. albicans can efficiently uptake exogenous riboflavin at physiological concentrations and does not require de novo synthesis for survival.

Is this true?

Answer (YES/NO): NO